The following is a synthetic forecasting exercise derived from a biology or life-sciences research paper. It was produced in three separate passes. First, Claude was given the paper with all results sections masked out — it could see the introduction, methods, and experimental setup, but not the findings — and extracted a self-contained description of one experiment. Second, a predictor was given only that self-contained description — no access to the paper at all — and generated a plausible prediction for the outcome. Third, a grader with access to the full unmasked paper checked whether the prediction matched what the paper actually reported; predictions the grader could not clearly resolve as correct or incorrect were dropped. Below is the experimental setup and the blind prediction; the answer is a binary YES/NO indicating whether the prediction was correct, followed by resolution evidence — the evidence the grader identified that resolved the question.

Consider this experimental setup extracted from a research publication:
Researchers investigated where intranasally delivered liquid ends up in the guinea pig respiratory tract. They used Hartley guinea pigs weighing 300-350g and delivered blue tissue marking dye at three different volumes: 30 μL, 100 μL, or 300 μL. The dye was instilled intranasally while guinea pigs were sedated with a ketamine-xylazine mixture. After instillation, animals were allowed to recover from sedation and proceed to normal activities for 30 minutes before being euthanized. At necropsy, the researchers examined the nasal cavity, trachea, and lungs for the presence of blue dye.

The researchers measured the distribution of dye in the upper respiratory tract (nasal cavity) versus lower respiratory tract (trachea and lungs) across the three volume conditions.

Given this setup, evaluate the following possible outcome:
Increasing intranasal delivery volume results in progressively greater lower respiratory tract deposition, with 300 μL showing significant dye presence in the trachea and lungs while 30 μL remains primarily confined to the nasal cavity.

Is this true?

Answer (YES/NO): NO